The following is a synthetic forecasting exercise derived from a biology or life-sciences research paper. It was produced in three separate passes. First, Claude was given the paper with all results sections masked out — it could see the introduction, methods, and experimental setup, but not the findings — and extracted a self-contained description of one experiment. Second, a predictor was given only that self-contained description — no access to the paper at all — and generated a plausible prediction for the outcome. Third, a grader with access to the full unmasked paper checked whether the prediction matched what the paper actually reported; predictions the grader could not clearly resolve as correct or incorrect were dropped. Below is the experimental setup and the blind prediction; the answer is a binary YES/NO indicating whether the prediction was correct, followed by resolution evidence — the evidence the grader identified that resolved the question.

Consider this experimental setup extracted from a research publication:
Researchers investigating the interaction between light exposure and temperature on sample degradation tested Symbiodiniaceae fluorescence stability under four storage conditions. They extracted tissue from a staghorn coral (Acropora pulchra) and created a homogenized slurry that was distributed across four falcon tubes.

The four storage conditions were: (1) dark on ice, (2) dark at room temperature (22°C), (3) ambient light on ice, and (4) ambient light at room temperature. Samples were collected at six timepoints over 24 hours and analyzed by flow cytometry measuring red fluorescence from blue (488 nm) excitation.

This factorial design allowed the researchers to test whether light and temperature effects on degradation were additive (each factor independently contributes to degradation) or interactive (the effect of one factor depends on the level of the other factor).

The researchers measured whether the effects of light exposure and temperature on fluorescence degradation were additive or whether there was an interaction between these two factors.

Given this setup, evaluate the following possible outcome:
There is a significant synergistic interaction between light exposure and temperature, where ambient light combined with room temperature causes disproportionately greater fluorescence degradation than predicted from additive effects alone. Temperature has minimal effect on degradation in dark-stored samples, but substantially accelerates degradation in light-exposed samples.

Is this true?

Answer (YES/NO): NO